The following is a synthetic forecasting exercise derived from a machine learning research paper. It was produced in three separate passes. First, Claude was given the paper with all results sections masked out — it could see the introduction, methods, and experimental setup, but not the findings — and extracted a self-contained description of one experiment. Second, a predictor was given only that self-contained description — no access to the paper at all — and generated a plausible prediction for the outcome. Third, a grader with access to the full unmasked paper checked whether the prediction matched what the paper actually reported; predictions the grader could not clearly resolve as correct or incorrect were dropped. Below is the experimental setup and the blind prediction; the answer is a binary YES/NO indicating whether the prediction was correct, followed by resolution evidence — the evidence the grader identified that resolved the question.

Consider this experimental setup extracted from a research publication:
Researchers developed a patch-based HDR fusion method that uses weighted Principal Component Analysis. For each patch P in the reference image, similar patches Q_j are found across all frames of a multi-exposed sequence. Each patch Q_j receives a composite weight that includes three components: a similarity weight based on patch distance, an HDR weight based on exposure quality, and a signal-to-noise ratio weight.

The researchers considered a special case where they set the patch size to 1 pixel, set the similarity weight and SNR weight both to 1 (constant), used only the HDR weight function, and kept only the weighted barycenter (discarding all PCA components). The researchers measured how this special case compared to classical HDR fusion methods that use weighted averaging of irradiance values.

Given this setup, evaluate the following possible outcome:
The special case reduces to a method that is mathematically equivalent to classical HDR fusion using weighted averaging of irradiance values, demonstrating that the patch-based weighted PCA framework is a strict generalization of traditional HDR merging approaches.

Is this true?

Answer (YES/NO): YES